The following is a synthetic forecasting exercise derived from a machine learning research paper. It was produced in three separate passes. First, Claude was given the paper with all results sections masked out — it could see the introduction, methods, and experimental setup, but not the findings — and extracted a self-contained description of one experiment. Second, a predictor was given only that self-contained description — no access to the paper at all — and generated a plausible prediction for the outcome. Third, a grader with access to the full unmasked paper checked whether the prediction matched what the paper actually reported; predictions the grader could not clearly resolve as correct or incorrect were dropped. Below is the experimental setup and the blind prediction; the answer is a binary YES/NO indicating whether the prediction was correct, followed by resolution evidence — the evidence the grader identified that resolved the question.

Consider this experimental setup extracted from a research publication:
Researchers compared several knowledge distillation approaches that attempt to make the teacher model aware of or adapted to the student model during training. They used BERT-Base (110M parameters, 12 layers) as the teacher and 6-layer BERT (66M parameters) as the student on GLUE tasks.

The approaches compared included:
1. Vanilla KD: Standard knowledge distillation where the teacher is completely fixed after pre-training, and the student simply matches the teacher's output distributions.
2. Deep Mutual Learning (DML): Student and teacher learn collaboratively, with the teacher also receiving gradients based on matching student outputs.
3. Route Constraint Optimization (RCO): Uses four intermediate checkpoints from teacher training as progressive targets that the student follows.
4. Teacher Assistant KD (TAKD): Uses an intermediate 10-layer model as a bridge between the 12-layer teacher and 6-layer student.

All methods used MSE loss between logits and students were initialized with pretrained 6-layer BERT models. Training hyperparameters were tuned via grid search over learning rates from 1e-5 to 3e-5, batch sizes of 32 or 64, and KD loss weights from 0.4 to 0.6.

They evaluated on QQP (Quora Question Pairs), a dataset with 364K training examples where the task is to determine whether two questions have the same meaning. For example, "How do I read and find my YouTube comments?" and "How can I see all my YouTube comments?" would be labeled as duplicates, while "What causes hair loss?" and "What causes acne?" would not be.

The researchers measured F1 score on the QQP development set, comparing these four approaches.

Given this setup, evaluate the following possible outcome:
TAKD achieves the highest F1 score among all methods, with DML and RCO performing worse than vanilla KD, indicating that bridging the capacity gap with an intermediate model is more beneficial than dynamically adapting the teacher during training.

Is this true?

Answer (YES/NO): NO